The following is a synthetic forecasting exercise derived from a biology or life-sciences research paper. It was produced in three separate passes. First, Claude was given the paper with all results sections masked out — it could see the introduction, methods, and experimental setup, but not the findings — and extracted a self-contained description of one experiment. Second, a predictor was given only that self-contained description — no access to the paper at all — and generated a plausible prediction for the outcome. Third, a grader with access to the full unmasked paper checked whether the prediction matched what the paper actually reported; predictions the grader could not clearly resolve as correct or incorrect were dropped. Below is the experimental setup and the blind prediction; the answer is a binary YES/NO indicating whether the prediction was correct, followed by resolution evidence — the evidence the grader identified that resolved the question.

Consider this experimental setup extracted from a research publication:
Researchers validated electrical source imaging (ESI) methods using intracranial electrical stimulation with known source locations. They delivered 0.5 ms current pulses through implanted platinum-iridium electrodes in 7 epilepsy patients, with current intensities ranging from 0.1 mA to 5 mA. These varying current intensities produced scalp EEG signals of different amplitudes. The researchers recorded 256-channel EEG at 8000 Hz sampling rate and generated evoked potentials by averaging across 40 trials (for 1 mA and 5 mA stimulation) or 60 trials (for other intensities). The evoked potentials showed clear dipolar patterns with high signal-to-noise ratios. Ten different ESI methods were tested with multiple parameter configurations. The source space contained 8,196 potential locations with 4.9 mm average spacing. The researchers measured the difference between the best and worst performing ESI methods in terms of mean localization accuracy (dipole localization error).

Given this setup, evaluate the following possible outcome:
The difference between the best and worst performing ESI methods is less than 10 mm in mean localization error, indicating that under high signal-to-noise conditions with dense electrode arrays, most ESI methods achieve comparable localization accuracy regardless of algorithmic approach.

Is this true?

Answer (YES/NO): NO